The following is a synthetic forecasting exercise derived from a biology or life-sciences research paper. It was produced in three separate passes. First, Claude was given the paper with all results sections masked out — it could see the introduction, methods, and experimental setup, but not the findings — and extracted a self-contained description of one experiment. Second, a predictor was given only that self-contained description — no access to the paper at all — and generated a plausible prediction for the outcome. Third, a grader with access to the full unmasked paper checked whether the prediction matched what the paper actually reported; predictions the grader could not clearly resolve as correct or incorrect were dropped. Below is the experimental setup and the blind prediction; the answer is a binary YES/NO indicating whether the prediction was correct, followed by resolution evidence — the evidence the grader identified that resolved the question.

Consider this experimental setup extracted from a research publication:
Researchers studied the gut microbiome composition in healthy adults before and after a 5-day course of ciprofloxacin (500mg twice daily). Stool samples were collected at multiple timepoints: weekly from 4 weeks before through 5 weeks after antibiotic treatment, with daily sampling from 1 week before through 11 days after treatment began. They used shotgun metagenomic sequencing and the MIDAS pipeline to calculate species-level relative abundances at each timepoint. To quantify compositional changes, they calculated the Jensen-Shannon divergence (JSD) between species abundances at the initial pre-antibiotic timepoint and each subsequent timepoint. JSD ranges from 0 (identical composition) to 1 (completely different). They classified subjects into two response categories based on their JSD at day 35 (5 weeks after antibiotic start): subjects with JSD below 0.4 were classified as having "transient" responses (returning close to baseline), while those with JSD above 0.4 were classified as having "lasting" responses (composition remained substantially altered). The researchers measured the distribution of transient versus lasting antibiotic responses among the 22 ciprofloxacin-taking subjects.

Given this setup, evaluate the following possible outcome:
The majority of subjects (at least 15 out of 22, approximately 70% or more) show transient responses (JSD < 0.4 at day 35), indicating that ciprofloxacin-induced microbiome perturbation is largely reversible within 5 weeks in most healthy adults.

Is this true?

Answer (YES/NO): YES